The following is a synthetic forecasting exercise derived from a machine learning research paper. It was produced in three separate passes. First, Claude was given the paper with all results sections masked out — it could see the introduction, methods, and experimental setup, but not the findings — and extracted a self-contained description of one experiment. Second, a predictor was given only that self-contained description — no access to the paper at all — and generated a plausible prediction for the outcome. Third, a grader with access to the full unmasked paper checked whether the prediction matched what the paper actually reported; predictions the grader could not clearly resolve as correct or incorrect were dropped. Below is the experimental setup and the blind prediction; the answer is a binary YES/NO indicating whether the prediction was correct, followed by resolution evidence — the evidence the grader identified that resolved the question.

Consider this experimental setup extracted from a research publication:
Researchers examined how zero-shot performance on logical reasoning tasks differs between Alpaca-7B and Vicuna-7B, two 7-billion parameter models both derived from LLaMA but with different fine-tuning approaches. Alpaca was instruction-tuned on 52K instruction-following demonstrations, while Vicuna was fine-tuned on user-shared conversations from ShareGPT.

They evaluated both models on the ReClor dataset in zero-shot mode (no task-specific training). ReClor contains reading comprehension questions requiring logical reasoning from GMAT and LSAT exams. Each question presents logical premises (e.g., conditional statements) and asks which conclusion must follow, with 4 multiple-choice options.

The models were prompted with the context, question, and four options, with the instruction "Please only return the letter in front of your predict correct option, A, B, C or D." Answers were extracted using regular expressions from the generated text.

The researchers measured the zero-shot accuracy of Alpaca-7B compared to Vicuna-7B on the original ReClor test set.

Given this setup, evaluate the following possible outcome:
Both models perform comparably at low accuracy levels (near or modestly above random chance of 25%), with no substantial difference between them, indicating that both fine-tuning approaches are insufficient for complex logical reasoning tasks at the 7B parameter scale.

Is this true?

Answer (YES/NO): NO